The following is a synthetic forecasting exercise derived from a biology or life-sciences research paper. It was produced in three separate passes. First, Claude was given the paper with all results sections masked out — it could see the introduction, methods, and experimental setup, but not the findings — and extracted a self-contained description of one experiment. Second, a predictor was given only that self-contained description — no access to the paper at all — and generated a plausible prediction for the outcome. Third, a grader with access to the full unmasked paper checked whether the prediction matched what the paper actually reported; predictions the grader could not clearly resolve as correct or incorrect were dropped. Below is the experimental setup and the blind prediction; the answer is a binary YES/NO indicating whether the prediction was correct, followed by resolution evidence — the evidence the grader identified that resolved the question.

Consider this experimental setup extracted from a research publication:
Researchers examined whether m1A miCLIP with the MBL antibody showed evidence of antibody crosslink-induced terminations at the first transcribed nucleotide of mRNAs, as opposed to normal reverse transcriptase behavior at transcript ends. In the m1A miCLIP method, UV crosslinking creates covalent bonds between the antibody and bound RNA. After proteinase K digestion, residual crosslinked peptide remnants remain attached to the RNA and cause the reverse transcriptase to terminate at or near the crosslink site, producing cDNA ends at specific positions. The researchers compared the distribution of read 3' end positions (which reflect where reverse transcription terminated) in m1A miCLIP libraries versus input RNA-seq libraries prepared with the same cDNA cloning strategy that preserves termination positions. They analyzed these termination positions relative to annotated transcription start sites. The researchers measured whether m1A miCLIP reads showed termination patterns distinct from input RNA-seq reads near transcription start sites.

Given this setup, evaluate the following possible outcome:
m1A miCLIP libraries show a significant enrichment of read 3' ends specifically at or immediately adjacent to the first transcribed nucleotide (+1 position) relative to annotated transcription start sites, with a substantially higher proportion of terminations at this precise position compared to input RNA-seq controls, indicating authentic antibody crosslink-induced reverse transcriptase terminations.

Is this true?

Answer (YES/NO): YES